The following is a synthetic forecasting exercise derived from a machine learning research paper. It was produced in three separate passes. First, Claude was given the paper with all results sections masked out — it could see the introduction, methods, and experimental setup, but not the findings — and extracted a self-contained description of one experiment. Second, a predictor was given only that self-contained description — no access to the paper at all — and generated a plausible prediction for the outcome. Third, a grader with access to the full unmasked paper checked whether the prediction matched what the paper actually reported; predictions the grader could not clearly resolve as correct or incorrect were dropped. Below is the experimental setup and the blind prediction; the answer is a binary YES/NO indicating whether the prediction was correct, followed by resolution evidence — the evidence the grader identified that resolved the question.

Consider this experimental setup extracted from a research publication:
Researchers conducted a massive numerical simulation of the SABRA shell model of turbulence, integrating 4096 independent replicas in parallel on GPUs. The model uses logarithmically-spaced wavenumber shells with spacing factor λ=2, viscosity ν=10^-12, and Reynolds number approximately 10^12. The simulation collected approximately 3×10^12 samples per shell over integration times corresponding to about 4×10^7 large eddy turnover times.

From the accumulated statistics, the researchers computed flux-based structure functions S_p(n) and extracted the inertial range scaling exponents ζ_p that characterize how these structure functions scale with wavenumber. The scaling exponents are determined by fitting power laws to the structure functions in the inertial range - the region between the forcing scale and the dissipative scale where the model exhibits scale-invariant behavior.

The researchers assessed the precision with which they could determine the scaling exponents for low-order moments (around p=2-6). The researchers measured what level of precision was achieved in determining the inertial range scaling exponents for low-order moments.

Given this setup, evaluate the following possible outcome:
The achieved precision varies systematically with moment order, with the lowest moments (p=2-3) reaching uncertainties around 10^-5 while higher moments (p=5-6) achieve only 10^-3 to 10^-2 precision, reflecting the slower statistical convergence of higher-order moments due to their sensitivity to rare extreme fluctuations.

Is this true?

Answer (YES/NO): NO